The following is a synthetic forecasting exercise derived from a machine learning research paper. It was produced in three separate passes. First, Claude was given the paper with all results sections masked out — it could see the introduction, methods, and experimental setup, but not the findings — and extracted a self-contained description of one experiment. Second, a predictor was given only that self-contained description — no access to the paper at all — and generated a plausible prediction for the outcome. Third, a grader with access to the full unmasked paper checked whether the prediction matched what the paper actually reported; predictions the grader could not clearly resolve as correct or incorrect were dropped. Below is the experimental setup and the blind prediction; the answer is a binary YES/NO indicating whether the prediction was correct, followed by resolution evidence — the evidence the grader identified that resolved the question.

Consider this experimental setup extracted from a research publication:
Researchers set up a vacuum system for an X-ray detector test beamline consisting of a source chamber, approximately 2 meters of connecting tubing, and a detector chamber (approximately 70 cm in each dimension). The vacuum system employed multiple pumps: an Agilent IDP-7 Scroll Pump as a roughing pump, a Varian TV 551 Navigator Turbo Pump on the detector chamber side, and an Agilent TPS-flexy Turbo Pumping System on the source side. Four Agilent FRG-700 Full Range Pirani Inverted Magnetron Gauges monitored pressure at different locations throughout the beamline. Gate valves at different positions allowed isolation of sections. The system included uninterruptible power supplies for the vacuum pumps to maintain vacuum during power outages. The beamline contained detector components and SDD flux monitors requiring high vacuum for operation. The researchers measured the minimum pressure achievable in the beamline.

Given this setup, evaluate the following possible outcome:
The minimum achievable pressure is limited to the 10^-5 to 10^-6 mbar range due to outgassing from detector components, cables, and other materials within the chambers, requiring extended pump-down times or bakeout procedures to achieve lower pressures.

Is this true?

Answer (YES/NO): NO